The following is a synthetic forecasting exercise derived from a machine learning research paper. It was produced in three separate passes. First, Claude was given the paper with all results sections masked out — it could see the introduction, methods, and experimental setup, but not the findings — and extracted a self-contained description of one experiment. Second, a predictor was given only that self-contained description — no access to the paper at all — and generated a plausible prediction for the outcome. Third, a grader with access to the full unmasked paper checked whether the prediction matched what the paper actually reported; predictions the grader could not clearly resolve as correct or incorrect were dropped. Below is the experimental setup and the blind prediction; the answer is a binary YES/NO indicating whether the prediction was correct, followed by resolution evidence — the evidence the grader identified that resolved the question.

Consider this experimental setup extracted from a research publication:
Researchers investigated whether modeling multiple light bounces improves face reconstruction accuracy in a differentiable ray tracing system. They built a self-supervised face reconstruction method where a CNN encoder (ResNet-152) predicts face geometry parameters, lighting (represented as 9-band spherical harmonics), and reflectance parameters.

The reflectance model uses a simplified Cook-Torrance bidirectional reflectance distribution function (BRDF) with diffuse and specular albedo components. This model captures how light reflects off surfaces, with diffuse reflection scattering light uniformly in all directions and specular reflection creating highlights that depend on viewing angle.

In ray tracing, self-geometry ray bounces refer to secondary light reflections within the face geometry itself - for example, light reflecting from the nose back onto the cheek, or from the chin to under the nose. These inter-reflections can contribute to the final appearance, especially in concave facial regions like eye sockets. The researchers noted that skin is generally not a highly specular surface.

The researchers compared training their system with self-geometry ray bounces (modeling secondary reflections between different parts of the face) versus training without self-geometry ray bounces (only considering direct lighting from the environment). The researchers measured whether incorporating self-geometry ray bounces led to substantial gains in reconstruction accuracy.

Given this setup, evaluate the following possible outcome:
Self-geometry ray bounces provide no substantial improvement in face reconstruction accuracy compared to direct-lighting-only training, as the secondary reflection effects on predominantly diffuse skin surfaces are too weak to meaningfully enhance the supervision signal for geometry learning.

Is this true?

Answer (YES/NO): YES